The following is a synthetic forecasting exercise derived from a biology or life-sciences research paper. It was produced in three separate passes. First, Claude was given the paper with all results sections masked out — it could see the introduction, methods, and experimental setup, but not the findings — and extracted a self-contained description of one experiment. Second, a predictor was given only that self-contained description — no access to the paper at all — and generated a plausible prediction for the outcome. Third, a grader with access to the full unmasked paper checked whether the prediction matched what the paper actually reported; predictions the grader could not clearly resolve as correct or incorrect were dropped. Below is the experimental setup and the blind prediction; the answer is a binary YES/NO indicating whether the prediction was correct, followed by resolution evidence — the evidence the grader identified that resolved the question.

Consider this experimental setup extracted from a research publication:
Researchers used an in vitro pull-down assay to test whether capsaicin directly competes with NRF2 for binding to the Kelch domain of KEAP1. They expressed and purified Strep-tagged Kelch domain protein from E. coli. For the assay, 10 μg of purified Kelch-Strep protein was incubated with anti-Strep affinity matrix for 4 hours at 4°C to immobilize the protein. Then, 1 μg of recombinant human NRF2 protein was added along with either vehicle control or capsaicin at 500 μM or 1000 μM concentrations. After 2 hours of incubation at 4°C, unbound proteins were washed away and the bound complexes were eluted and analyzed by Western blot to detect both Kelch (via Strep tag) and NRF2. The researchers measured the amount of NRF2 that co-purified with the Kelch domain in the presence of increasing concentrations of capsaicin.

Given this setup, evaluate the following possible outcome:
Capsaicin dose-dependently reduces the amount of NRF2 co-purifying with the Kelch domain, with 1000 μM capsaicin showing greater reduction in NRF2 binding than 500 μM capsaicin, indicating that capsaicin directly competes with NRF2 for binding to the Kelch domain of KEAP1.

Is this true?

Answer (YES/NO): NO